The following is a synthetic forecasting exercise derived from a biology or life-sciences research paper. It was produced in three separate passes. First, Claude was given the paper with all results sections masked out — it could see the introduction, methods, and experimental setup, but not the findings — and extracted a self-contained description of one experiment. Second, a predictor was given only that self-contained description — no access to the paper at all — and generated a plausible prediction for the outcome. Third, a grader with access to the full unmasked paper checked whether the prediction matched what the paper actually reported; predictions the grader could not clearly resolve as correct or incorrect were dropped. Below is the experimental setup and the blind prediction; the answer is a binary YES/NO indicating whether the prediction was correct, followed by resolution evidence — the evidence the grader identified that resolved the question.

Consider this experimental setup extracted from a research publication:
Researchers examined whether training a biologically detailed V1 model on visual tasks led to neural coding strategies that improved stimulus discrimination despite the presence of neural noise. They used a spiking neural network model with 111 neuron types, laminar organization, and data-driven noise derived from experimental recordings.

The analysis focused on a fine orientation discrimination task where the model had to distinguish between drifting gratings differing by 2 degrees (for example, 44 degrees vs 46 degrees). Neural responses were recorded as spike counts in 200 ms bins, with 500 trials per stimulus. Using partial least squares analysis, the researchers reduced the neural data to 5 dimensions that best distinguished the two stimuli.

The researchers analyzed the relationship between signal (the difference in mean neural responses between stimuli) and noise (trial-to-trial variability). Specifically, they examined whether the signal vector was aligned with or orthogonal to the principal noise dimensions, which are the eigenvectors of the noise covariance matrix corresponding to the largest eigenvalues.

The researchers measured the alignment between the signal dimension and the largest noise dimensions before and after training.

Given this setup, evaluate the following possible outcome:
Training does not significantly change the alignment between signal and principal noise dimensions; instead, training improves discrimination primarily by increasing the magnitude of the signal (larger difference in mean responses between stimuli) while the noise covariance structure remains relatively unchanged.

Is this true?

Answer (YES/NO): NO